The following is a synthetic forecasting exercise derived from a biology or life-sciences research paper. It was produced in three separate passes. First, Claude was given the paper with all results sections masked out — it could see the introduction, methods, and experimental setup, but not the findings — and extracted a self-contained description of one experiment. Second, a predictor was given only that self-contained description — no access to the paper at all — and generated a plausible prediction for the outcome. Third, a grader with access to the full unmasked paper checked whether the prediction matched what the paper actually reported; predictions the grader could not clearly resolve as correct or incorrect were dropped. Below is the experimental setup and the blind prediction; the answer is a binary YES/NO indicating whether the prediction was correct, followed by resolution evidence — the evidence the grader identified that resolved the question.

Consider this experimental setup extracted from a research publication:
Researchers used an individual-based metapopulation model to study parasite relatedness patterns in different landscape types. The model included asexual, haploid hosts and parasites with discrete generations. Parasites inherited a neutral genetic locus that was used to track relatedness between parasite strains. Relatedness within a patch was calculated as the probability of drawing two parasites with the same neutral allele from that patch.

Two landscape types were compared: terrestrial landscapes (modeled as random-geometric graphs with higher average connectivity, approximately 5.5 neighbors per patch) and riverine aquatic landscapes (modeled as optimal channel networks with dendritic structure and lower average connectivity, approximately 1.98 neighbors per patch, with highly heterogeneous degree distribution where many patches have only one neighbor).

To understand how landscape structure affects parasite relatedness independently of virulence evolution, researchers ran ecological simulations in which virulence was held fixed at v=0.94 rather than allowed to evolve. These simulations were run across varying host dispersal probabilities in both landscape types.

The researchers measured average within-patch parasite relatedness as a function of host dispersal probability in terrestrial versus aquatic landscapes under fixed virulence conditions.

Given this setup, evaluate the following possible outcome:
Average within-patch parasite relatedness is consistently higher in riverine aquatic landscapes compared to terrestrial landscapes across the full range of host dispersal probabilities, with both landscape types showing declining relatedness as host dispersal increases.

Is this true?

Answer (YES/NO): NO